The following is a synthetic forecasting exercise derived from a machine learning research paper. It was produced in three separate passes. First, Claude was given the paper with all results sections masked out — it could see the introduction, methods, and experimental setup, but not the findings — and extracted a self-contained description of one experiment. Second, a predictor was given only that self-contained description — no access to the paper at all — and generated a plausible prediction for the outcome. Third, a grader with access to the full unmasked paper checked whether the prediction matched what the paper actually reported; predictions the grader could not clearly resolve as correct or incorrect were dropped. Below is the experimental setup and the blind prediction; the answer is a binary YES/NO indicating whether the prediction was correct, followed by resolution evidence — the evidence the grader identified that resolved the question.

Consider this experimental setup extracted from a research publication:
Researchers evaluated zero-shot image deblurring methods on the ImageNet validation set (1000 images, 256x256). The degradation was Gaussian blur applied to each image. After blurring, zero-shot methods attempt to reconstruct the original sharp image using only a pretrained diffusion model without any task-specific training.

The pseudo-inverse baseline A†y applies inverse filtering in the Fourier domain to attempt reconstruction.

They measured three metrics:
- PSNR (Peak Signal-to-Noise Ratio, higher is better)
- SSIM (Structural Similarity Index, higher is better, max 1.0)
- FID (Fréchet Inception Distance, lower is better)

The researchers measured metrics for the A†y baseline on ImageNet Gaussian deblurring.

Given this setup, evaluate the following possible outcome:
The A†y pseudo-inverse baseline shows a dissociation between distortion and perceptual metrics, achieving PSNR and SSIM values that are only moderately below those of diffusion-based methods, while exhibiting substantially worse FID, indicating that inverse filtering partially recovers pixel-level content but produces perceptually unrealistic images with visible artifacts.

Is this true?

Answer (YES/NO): NO